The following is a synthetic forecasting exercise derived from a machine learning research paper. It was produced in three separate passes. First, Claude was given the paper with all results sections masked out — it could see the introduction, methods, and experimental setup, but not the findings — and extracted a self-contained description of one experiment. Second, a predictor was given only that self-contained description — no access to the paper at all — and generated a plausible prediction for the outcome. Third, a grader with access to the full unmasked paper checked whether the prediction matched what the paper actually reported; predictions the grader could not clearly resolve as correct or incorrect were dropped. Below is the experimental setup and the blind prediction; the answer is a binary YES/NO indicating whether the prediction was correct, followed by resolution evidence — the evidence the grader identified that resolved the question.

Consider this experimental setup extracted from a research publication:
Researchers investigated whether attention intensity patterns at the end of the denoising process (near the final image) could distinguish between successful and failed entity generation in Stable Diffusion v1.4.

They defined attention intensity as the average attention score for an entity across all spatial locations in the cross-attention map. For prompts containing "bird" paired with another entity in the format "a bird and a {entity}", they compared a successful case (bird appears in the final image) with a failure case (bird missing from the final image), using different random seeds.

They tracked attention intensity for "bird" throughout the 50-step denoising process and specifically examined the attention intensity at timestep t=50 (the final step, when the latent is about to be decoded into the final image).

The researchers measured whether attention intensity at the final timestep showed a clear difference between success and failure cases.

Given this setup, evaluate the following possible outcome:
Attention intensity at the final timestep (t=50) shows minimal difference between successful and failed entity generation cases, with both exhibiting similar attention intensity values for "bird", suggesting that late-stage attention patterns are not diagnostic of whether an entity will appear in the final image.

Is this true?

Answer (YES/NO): NO